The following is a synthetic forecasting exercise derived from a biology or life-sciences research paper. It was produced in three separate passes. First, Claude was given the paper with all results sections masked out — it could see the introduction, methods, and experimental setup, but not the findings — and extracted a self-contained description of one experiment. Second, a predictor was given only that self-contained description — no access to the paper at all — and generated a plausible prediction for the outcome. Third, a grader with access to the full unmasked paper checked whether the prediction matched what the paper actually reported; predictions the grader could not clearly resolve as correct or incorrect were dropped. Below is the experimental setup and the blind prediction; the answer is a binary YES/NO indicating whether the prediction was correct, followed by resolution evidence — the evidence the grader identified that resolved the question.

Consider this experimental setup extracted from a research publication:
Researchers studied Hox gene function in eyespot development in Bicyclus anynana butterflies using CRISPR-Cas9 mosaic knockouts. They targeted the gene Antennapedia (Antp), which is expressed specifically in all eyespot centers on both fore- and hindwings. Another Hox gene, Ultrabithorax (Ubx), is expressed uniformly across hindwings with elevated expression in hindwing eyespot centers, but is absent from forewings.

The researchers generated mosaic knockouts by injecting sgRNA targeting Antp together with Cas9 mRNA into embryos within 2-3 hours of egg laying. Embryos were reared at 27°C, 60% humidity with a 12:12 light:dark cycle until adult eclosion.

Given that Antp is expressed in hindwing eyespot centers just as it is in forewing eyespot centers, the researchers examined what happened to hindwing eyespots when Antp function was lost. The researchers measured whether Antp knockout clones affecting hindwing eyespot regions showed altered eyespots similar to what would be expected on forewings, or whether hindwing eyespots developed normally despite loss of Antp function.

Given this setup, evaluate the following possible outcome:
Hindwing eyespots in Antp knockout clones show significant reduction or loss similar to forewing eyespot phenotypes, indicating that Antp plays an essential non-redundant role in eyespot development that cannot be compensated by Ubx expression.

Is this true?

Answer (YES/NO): NO